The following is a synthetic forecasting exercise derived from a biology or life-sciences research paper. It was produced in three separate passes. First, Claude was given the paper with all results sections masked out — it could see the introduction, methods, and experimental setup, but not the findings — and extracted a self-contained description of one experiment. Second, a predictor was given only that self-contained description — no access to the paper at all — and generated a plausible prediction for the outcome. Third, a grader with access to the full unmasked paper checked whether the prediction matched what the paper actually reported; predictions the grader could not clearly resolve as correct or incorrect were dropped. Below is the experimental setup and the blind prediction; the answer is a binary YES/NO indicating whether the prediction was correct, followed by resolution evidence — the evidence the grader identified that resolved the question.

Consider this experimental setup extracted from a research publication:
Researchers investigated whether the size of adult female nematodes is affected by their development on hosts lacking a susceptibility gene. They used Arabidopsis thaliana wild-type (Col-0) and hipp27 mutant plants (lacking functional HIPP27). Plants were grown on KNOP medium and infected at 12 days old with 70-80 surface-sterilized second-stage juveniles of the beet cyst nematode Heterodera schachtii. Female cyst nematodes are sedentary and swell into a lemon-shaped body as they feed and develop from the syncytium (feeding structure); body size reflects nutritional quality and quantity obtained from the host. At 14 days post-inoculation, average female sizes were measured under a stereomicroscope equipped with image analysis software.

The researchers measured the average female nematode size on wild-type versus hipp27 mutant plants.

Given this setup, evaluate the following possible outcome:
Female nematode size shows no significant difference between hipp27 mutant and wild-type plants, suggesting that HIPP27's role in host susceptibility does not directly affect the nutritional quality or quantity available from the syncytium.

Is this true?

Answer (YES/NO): NO